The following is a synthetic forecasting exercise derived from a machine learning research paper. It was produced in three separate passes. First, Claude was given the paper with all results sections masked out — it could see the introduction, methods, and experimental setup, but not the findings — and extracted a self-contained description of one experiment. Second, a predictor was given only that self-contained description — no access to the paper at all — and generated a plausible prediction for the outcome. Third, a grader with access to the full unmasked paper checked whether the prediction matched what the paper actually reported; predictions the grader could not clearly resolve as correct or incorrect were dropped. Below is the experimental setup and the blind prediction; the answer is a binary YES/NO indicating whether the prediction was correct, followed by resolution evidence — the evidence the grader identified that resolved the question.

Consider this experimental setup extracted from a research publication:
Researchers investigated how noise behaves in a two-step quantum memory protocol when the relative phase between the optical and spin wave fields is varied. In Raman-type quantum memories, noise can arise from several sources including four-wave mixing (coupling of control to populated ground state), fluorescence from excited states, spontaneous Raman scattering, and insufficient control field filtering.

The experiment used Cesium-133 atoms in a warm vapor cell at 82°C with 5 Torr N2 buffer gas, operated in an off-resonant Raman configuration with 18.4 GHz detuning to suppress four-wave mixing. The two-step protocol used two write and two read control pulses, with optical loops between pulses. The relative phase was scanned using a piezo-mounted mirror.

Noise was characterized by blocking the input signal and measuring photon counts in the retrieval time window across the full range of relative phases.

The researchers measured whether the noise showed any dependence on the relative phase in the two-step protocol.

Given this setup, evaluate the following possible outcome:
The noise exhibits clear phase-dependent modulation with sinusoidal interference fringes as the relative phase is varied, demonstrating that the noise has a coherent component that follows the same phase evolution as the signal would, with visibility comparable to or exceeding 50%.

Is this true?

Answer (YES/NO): NO